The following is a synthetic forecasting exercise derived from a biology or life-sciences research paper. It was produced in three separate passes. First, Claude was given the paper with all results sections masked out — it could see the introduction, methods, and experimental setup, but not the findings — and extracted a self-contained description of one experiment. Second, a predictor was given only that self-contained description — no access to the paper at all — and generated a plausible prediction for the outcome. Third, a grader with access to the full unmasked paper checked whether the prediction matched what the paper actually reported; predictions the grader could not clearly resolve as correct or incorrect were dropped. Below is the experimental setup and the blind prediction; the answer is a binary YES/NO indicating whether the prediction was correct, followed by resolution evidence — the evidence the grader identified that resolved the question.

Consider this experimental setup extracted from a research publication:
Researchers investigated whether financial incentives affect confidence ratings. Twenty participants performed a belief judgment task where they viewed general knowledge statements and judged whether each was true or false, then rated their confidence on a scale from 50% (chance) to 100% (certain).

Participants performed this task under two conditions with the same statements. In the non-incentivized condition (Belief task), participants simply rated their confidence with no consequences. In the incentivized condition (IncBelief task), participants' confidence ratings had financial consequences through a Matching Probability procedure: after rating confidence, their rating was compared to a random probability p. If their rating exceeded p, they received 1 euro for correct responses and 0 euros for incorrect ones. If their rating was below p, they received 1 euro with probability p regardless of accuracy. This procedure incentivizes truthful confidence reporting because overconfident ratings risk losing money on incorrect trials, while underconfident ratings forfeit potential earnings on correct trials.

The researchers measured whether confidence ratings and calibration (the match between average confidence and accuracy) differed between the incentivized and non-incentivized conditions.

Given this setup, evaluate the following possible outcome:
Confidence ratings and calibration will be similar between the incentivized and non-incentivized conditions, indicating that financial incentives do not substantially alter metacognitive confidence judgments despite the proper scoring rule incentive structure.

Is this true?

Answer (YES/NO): YES